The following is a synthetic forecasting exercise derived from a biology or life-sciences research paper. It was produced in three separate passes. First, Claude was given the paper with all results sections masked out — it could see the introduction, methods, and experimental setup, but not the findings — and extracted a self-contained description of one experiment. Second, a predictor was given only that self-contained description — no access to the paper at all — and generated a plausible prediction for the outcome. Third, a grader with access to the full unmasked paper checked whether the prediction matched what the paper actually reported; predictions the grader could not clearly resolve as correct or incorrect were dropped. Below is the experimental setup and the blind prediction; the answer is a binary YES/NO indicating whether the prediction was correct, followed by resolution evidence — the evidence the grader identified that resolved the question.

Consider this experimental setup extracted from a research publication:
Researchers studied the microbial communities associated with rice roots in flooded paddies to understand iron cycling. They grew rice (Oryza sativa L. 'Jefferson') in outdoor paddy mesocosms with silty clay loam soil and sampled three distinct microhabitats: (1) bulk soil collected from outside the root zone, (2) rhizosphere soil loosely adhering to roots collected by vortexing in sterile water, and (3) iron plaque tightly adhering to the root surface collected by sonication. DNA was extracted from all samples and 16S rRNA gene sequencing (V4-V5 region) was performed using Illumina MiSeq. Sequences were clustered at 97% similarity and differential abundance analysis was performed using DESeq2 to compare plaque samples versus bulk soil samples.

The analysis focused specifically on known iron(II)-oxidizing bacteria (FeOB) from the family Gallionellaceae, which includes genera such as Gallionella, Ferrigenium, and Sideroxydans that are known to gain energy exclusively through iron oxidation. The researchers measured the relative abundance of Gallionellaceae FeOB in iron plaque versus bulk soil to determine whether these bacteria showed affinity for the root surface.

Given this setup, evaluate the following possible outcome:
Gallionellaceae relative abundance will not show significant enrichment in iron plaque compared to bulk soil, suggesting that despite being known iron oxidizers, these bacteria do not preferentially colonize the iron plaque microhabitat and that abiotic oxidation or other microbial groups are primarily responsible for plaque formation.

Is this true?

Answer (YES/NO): NO